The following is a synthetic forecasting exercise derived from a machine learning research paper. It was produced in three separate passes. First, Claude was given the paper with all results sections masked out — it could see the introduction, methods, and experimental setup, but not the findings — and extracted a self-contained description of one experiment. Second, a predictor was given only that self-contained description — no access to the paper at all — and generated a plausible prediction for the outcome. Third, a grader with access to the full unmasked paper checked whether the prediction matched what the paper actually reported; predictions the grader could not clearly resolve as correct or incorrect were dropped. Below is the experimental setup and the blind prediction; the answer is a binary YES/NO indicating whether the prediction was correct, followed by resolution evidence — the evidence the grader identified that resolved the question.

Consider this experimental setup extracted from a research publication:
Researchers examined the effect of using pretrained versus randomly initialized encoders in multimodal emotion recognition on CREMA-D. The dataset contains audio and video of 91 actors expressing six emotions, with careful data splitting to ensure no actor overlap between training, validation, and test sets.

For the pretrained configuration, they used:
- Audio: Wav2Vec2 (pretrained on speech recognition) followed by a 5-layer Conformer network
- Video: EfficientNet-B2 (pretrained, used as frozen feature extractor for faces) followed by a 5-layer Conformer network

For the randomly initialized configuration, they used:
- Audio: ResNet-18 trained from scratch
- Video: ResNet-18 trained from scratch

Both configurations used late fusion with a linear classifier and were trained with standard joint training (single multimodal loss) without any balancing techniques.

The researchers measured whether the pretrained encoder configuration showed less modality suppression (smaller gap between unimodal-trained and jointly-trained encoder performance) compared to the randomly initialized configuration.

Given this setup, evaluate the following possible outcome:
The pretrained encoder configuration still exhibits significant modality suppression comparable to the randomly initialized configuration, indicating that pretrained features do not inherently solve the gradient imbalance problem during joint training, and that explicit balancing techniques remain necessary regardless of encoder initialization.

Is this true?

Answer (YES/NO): YES